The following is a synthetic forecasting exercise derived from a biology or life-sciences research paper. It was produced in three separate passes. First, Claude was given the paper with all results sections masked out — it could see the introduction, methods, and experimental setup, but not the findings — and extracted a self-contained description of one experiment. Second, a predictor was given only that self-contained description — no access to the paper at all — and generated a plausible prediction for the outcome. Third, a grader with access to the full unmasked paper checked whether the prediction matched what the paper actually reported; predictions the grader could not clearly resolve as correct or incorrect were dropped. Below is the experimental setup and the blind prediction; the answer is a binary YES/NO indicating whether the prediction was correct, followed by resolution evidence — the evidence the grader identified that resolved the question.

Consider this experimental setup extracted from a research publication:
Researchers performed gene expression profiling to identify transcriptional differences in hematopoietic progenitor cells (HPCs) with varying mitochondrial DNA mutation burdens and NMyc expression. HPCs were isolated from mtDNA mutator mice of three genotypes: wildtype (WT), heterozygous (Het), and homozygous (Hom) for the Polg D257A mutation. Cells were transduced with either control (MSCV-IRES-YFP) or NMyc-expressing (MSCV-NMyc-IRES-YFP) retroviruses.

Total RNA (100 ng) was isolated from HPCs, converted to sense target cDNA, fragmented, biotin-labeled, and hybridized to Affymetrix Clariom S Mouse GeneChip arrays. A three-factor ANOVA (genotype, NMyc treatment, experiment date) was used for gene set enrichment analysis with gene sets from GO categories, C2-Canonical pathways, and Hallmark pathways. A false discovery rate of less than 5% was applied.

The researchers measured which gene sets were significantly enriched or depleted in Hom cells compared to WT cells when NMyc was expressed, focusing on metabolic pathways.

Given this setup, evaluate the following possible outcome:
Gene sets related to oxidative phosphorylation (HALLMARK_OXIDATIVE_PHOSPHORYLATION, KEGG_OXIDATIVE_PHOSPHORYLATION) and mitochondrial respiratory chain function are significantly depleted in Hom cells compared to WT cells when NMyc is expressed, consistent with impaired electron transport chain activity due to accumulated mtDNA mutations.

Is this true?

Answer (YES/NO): NO